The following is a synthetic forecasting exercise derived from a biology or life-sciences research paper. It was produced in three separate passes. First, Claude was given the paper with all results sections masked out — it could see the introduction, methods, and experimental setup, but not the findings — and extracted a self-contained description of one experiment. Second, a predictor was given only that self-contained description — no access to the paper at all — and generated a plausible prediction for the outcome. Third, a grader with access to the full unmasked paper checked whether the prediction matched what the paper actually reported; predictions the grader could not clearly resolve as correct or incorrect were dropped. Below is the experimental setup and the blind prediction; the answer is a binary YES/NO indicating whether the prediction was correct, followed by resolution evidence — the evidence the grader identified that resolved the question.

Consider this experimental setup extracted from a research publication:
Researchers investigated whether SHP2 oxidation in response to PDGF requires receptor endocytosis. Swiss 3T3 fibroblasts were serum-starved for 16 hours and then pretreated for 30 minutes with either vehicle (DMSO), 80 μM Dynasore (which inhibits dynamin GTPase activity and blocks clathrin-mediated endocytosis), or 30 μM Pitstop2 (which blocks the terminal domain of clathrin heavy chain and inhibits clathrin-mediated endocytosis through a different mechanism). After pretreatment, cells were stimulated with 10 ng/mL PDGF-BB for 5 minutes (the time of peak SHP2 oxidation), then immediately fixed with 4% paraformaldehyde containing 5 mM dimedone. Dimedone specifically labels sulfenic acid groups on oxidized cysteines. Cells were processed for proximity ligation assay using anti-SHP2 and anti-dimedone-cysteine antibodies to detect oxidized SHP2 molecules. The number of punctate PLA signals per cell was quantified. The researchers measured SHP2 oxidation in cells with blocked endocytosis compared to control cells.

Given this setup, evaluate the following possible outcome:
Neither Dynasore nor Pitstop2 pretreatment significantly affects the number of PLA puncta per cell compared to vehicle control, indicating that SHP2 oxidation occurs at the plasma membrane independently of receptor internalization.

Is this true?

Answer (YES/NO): NO